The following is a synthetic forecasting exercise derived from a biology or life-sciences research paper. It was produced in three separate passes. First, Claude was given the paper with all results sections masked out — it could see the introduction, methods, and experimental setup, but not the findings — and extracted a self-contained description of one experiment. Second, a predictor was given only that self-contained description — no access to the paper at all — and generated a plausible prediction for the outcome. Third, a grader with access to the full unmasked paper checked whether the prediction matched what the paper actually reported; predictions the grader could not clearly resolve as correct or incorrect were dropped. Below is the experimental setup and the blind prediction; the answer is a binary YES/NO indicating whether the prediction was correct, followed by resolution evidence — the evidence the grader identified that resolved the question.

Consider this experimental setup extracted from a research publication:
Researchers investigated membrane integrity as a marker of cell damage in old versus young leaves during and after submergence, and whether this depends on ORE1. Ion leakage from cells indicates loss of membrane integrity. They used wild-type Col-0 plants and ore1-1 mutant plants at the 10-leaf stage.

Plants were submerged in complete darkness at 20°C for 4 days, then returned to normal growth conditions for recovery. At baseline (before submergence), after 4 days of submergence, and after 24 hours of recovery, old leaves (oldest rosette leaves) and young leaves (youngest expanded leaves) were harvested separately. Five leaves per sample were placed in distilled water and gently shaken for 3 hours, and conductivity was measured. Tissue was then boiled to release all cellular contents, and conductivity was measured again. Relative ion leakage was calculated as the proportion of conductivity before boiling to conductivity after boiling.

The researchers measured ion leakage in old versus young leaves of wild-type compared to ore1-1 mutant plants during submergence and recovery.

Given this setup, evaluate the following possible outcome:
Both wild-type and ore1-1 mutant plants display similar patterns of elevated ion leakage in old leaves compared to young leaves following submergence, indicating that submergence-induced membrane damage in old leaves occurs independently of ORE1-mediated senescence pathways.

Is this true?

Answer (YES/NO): NO